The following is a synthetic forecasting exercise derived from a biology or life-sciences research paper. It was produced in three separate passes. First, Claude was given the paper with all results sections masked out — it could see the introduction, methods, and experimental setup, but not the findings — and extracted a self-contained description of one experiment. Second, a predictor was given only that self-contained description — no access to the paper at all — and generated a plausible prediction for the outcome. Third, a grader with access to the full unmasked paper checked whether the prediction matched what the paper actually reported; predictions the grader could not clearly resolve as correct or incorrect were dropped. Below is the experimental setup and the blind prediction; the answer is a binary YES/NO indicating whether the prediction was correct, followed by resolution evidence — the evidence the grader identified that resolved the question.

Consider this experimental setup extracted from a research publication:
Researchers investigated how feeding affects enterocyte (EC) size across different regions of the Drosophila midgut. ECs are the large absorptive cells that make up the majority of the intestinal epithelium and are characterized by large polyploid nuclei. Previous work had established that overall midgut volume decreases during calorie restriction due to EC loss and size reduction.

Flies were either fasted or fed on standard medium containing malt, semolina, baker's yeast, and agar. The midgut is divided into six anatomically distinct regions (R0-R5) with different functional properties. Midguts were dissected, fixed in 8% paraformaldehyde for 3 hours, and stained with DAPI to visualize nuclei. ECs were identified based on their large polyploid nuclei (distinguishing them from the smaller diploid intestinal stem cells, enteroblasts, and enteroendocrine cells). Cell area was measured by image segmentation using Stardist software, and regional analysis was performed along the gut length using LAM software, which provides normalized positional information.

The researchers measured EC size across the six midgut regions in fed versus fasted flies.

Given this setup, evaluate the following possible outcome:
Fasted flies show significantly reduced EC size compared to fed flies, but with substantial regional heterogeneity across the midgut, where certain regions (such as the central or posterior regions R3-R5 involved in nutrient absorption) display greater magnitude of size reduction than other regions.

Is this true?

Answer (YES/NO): NO